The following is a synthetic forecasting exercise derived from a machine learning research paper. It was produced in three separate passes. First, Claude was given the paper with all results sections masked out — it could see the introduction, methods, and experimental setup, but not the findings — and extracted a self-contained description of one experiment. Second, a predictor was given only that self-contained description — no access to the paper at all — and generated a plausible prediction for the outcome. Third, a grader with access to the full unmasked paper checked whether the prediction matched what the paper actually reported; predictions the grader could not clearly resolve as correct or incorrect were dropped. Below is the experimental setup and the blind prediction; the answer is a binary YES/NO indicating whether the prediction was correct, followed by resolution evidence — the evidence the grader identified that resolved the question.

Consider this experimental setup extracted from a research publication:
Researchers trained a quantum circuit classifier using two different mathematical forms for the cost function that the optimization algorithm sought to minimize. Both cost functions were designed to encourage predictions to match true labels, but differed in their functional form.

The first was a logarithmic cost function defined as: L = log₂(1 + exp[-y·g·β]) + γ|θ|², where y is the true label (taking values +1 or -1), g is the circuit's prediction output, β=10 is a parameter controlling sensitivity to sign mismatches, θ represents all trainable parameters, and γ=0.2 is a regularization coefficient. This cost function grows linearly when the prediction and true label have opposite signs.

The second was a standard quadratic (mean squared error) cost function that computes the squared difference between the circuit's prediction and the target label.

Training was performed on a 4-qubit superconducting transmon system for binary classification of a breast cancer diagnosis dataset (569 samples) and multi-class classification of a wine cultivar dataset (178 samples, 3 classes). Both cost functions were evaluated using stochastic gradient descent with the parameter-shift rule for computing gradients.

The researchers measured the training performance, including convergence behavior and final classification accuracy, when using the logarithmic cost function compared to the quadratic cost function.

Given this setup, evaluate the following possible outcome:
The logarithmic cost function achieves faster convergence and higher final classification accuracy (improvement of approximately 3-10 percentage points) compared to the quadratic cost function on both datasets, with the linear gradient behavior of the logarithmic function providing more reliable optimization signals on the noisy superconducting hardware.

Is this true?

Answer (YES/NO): NO